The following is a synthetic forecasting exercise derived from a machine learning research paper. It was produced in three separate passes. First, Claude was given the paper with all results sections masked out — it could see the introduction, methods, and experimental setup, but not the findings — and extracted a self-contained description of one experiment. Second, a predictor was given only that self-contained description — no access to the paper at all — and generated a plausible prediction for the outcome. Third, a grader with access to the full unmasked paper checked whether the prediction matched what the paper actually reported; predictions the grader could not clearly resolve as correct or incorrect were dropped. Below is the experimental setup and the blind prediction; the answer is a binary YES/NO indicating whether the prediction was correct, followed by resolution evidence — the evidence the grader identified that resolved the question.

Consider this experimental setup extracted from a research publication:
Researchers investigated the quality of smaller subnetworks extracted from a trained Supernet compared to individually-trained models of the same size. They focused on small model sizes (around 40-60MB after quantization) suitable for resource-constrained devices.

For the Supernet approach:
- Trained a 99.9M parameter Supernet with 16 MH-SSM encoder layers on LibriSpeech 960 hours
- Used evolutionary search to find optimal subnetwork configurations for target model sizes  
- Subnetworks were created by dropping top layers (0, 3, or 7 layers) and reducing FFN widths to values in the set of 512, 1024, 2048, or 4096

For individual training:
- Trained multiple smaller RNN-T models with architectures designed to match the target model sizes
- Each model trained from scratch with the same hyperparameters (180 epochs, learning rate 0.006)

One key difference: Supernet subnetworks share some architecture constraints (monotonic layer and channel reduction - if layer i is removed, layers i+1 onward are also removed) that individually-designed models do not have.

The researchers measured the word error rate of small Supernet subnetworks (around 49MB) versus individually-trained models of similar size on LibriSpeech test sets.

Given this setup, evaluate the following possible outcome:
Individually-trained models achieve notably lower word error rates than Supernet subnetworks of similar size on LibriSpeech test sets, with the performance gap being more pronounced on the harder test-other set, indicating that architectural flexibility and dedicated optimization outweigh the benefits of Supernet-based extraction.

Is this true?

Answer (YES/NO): NO